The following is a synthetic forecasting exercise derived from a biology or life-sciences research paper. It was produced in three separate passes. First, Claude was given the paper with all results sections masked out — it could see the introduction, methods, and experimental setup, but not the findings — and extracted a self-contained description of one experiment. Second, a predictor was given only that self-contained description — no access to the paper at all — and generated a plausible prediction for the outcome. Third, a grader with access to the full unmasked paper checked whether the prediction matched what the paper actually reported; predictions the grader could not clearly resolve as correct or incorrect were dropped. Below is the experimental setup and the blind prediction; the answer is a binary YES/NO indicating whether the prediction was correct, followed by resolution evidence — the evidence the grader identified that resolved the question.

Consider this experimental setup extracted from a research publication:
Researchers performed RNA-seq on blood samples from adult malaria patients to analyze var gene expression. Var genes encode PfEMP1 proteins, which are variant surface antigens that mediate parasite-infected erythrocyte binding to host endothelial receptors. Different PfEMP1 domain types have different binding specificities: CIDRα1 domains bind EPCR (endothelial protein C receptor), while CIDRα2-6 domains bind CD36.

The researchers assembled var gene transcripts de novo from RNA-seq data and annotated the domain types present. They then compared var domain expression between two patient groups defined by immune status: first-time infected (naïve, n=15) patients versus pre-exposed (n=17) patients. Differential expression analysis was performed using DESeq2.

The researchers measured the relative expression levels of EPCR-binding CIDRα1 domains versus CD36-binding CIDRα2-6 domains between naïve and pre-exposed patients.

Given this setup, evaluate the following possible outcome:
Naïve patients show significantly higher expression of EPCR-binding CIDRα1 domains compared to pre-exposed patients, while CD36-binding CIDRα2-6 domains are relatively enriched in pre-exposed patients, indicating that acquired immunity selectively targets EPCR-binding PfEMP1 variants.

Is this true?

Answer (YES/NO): YES